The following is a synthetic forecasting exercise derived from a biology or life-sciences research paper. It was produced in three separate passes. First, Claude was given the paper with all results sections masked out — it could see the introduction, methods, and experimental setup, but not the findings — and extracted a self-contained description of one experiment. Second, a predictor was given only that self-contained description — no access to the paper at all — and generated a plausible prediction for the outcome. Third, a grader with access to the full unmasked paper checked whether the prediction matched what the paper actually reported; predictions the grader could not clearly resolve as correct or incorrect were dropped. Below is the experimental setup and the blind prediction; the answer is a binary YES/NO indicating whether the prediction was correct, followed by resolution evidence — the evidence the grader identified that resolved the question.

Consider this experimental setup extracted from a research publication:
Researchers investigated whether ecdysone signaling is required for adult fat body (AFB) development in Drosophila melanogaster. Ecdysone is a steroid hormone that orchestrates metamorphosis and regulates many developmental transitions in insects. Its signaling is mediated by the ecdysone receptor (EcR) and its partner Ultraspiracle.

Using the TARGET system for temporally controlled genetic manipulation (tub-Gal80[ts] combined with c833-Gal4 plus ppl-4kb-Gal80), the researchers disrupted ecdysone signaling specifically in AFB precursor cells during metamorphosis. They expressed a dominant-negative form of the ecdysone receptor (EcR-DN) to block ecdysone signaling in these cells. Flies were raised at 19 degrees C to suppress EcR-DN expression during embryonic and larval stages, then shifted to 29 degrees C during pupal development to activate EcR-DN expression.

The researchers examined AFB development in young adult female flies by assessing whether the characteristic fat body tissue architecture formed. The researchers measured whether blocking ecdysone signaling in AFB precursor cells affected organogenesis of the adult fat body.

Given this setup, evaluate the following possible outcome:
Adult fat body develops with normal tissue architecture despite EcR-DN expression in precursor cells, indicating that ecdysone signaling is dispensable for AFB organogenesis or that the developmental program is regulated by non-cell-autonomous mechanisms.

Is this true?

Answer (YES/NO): NO